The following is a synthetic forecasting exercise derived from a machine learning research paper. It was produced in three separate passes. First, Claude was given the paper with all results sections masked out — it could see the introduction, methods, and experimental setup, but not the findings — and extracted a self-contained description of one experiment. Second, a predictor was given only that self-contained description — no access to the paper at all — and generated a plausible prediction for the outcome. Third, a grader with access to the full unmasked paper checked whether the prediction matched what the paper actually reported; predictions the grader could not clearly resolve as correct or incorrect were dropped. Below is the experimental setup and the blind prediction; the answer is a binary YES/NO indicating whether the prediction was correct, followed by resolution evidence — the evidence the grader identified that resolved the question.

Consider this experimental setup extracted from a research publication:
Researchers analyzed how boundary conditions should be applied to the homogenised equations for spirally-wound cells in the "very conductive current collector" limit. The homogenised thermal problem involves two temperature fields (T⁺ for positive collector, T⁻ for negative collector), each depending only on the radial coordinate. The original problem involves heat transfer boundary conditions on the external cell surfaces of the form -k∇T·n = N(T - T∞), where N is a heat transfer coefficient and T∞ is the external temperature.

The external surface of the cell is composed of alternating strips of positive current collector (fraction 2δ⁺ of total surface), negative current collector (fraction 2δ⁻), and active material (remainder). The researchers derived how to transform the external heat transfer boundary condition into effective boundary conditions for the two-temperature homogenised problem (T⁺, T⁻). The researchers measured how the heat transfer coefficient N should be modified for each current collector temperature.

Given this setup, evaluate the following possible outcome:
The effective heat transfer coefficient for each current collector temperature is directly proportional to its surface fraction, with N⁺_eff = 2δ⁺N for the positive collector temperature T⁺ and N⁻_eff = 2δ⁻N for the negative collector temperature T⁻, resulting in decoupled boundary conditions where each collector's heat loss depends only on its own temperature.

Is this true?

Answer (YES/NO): YES